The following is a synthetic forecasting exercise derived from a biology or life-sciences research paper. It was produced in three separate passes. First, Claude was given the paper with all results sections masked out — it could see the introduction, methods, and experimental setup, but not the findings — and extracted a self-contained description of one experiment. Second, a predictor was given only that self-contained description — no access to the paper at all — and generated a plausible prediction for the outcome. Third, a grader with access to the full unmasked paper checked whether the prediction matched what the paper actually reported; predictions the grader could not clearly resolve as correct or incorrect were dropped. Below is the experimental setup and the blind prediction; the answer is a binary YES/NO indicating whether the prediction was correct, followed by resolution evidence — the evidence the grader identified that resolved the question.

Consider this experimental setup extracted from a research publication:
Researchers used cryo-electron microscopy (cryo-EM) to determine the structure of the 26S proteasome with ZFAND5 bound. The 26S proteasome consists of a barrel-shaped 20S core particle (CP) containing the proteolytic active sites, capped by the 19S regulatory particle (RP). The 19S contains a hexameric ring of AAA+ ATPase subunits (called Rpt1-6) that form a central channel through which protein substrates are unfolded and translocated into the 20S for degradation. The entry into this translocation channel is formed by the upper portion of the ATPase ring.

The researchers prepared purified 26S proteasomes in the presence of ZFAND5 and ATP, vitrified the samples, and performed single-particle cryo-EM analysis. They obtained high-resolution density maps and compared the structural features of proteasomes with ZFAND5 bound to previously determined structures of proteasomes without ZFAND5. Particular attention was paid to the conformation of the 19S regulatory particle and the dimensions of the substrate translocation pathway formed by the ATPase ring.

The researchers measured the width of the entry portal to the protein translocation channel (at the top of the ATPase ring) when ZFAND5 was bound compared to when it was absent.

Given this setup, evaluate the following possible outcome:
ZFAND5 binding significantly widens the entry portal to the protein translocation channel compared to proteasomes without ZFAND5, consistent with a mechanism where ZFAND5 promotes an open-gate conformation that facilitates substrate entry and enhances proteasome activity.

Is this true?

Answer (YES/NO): YES